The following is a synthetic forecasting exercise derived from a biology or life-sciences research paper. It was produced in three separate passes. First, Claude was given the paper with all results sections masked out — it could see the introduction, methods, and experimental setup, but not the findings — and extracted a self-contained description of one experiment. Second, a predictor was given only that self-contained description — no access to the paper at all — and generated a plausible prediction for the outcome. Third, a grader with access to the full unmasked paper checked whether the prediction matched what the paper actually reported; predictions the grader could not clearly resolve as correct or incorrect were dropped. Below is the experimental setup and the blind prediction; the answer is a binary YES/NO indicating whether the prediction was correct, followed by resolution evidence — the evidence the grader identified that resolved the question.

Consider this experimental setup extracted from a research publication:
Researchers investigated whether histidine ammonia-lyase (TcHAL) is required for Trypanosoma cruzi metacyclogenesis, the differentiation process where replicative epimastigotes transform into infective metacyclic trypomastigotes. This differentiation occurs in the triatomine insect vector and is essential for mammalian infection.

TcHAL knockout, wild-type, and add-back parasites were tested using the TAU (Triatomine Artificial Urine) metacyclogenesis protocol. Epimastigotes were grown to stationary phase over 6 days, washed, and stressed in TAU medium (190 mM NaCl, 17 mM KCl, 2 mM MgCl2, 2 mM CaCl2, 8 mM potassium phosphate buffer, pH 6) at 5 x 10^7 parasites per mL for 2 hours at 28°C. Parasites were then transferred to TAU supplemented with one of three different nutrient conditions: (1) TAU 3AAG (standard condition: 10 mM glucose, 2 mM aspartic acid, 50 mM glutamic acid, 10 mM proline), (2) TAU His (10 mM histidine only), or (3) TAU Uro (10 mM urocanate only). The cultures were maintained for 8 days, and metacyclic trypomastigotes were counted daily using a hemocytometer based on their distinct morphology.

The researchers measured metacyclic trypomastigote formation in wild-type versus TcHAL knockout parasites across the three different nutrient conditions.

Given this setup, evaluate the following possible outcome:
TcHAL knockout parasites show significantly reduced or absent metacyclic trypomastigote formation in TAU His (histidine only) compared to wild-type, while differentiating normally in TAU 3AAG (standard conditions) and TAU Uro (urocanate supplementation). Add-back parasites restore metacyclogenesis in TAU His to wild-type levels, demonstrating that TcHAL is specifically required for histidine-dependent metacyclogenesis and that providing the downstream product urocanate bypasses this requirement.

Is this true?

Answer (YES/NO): NO